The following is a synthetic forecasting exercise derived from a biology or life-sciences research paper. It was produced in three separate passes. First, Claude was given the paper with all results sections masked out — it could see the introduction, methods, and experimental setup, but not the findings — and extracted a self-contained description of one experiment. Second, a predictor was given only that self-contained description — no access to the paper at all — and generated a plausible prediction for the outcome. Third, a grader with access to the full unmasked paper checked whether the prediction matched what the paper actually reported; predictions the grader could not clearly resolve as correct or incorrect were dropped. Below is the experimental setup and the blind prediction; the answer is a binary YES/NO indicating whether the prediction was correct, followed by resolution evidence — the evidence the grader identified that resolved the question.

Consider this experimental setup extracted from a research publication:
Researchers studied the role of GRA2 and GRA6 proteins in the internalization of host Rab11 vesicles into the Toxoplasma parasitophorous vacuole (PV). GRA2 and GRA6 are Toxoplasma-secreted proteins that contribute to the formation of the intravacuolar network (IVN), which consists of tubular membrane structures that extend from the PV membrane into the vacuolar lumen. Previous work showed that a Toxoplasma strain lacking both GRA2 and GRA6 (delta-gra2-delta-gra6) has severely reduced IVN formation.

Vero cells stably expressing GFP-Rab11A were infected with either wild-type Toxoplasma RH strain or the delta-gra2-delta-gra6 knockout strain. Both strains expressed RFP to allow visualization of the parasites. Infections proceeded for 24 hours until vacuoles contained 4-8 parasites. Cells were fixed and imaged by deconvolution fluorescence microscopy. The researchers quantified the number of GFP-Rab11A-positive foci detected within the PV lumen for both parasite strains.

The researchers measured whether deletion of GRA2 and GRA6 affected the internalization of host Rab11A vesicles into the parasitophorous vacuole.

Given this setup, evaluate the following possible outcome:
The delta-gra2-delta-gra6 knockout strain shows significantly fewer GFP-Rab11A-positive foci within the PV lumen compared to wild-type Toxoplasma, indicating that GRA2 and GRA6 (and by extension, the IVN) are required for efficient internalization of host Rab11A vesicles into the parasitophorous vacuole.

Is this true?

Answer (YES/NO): YES